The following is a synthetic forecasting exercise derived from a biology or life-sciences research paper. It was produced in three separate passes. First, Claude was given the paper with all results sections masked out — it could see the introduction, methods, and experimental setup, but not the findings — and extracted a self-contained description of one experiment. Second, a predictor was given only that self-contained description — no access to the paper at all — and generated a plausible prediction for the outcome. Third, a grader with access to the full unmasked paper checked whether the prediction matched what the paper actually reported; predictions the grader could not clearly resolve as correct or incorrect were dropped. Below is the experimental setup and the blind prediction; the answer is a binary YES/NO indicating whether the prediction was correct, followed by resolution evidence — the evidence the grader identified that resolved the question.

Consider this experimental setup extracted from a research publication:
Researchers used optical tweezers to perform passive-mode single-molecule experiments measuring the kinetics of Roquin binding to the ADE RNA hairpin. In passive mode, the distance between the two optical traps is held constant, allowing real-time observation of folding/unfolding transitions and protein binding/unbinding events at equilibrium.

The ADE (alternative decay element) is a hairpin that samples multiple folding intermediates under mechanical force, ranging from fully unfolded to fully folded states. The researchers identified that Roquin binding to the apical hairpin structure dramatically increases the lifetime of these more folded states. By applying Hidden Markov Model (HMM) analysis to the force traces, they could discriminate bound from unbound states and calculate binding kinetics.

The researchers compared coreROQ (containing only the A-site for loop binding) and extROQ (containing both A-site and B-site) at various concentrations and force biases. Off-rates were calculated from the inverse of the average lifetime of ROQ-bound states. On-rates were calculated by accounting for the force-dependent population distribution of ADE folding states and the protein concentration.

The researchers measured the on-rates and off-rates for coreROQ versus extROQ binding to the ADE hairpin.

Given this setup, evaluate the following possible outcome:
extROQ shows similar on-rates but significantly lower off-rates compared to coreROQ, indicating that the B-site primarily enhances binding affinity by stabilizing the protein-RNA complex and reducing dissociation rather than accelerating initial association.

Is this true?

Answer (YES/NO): YES